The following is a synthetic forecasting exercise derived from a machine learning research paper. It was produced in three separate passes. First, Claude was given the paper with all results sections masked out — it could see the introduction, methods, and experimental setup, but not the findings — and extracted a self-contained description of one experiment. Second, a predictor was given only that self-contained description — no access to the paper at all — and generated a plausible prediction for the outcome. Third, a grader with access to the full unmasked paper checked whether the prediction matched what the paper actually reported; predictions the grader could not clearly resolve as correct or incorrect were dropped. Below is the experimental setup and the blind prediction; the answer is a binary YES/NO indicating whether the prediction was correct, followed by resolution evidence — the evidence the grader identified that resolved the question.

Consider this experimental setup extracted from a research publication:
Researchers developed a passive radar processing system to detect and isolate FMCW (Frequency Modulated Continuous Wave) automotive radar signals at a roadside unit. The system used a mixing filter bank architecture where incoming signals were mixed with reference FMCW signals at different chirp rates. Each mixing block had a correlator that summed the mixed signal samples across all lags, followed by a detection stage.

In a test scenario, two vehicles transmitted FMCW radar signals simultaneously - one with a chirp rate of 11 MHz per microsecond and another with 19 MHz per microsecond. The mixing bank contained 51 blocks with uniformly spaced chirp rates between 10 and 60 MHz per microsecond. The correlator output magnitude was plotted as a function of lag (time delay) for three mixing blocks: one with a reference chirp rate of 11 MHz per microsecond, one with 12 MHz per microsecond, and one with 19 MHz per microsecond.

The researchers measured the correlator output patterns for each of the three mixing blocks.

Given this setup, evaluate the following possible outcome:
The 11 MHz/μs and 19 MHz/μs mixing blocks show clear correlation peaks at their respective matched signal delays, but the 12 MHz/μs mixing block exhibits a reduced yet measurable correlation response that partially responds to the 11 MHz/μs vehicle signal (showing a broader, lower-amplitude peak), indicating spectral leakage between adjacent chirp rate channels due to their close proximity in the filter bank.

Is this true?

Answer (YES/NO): NO